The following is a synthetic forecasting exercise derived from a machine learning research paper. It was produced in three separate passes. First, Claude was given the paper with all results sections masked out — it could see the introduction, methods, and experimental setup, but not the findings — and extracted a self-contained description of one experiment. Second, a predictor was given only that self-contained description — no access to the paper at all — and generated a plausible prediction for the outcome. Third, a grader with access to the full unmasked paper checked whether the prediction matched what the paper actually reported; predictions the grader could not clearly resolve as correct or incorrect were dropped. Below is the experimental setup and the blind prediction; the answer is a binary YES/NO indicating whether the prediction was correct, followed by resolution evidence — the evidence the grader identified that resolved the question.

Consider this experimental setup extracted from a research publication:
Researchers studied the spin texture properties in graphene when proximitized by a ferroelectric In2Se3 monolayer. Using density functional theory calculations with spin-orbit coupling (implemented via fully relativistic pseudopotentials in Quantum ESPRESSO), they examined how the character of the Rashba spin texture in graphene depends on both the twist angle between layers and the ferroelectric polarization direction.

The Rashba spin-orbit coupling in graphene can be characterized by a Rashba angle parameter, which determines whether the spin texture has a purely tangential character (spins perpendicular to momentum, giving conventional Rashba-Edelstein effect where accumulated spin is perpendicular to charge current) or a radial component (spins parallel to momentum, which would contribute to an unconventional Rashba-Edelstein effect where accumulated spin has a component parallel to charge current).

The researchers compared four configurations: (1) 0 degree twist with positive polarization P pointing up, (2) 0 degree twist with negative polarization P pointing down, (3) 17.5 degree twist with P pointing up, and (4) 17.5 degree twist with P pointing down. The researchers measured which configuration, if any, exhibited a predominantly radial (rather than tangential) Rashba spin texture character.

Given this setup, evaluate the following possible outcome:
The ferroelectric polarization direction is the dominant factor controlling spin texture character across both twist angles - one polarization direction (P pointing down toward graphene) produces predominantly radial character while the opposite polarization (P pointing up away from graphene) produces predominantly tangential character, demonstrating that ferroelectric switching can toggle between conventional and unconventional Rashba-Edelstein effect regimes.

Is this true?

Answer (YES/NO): NO